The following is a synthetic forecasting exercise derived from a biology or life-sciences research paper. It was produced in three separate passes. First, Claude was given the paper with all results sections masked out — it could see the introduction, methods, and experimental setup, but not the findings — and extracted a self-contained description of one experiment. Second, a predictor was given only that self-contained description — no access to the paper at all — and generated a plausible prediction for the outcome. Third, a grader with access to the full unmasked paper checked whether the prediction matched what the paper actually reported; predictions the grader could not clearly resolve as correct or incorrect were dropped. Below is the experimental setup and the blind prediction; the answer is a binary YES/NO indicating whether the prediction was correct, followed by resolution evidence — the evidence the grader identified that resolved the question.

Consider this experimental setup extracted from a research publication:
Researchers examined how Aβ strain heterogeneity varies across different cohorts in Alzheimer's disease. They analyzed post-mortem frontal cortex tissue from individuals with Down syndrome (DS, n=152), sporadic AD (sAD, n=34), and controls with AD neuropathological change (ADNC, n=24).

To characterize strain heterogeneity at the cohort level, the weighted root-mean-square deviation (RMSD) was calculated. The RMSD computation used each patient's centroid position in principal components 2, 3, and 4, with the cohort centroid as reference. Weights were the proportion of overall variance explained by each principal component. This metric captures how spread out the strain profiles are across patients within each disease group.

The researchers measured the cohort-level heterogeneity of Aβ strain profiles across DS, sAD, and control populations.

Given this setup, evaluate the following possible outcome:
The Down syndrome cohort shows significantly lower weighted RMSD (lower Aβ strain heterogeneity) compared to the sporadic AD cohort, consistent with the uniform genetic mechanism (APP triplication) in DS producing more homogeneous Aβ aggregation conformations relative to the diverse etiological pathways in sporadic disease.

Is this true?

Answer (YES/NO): NO